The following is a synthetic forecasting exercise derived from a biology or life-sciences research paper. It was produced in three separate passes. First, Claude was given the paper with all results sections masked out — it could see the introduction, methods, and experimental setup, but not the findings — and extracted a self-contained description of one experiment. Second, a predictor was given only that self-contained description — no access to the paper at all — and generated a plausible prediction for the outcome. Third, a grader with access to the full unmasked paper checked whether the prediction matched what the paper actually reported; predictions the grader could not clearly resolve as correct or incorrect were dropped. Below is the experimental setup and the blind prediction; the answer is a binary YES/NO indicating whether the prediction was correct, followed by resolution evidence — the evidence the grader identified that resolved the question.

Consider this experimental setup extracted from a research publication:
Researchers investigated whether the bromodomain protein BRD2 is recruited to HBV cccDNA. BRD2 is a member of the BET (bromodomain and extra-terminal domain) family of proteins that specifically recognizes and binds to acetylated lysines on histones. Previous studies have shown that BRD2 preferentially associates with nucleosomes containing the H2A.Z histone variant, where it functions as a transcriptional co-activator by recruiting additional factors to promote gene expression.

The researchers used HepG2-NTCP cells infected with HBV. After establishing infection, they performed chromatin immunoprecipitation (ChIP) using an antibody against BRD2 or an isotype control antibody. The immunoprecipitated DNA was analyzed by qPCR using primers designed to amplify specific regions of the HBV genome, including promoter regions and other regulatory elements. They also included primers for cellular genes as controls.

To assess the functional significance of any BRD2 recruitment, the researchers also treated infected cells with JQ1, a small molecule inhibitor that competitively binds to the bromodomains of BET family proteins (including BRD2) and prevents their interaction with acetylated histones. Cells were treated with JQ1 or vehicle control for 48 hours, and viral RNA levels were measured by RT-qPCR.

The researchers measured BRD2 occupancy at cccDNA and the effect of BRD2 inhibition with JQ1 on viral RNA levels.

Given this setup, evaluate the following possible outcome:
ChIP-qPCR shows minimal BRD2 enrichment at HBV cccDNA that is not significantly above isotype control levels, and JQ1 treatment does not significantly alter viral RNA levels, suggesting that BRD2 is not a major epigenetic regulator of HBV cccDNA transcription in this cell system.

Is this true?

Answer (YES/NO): NO